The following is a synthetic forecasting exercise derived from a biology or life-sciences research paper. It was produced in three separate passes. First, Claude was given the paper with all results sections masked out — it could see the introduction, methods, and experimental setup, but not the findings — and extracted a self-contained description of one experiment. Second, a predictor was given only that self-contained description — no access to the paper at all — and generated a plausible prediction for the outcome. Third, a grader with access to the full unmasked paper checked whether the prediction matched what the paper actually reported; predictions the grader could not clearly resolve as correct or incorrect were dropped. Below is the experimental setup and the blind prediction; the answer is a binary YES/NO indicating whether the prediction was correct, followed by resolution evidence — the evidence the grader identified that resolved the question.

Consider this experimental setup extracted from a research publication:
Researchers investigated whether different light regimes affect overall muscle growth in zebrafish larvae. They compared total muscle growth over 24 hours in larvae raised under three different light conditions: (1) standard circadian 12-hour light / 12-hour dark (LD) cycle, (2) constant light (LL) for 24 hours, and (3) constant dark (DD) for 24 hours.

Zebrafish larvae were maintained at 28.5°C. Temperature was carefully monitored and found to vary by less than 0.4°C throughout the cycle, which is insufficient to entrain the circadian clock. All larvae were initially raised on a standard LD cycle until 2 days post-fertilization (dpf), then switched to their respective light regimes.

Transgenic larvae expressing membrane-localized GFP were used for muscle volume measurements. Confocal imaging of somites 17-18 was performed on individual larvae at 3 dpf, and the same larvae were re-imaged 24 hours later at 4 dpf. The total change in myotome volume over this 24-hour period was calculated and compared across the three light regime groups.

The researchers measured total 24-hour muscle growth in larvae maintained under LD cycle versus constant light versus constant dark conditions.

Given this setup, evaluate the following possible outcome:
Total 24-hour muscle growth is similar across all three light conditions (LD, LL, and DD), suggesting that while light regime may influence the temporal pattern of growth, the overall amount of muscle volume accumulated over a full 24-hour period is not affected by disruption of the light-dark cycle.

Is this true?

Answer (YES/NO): NO